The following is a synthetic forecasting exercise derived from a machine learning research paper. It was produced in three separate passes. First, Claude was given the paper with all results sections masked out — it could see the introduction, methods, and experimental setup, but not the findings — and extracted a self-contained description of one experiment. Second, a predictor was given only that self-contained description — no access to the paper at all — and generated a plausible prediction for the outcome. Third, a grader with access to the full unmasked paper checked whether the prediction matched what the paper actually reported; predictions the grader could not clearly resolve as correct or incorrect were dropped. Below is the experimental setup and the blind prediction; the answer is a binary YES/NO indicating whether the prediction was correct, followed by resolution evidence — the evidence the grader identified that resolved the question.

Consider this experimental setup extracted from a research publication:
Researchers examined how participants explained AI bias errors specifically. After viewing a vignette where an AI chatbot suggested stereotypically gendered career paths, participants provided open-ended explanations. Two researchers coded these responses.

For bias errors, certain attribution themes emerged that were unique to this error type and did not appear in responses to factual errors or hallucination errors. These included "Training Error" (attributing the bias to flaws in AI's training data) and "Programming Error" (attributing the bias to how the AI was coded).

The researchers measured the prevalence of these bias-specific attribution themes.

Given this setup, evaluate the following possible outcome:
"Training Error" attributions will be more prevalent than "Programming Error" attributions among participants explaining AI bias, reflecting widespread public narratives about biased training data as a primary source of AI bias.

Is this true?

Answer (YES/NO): NO